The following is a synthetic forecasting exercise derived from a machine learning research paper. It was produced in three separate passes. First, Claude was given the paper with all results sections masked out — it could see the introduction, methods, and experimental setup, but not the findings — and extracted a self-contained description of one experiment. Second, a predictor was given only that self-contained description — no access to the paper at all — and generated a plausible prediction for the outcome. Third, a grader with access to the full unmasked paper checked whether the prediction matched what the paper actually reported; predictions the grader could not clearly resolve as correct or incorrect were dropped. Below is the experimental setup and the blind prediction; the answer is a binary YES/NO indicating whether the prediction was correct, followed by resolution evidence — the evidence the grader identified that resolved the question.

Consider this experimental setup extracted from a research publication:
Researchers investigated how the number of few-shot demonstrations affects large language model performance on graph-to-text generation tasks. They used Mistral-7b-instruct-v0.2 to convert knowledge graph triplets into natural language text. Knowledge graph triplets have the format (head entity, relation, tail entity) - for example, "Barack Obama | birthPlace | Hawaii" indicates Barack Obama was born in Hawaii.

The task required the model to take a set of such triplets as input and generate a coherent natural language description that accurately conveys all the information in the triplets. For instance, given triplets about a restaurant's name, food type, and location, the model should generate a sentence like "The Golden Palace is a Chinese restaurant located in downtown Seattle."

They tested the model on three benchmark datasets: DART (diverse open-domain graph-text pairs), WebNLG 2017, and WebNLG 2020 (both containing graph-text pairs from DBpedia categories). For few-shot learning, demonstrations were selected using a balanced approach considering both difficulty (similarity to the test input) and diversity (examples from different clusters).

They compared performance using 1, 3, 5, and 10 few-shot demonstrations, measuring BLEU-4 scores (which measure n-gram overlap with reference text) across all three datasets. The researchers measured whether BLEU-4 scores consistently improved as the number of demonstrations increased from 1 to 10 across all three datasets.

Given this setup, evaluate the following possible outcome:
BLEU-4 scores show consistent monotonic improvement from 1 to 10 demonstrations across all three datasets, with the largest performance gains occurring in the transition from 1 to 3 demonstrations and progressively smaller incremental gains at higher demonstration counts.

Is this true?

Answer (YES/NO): NO